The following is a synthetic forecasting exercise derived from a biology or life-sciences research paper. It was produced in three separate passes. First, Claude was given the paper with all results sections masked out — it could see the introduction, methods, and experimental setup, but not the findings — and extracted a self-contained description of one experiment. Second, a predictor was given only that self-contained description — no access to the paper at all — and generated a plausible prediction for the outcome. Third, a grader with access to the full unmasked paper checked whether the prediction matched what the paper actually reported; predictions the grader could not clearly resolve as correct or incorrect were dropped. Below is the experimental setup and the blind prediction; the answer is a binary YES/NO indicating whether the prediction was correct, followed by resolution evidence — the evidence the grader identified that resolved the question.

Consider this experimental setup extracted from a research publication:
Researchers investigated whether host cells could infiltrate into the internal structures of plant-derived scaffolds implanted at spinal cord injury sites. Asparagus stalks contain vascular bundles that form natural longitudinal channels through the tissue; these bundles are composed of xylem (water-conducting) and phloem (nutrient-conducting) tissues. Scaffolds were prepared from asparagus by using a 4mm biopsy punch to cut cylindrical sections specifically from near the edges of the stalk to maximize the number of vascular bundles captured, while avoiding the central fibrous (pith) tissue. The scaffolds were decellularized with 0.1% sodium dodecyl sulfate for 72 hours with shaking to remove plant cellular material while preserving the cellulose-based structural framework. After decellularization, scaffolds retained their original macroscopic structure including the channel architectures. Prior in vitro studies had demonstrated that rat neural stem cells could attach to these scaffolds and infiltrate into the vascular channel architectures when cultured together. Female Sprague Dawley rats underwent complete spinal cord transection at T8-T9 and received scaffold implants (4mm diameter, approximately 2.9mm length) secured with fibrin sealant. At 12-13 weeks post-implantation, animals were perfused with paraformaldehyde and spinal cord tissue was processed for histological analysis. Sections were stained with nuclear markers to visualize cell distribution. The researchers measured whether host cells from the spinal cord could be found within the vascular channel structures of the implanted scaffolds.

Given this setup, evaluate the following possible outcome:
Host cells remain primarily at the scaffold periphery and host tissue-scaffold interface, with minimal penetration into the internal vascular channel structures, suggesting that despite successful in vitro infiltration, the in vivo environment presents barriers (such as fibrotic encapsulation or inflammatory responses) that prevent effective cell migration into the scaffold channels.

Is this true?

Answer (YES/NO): NO